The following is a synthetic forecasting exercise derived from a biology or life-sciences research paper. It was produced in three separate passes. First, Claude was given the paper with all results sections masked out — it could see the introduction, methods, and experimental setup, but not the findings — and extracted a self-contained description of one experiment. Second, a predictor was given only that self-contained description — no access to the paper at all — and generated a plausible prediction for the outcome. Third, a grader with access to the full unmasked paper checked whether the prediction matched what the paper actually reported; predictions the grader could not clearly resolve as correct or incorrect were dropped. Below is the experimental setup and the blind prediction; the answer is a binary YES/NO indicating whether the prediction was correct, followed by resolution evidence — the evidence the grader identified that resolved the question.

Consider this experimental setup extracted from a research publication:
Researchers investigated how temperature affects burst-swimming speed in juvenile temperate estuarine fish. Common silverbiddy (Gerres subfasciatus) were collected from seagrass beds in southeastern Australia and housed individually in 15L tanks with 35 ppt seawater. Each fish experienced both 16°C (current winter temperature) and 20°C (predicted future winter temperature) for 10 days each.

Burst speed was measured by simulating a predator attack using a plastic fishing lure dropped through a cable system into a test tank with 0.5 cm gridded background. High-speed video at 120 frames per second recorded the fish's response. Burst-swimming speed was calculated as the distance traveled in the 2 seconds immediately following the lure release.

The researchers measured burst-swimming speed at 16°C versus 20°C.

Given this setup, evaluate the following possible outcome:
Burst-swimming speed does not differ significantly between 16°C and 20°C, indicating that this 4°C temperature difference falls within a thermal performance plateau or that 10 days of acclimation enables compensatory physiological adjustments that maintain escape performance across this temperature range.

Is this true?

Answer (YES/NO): NO